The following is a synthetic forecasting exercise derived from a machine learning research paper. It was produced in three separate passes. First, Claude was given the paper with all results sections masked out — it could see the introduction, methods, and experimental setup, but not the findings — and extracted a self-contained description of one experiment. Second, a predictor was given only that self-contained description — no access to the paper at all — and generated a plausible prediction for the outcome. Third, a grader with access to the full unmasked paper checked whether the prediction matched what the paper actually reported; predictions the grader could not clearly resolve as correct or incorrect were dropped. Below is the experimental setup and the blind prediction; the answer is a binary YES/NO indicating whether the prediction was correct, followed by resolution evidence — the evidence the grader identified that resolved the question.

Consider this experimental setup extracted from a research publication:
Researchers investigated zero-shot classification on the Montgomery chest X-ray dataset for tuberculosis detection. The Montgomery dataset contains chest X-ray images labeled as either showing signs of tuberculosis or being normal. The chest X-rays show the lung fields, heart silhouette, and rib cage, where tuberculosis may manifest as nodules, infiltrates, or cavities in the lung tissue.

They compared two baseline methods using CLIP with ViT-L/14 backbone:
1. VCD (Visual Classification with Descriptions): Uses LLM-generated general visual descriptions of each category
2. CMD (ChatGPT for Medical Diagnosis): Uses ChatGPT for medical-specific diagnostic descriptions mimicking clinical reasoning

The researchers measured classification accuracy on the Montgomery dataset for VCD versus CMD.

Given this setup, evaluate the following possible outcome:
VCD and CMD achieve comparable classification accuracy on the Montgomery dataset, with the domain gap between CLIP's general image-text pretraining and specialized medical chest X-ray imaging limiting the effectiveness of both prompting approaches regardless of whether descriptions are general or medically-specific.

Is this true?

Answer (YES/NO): NO